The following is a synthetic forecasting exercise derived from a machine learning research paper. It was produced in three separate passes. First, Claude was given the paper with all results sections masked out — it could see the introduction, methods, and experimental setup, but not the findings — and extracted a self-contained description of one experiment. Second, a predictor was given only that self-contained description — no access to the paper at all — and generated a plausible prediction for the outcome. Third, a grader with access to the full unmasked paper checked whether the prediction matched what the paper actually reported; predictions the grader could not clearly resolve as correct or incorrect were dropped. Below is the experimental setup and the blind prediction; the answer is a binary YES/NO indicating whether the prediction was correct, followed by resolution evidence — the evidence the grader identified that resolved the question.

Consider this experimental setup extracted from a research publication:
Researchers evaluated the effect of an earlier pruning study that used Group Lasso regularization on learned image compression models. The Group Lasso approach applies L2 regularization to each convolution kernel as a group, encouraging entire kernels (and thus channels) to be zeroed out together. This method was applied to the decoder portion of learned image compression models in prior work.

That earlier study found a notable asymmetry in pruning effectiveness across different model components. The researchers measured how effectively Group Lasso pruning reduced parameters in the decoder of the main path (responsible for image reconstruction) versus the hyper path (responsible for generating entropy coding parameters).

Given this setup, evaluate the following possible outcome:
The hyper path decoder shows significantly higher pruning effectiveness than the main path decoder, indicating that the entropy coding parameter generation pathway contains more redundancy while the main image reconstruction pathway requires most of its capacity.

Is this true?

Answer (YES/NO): NO